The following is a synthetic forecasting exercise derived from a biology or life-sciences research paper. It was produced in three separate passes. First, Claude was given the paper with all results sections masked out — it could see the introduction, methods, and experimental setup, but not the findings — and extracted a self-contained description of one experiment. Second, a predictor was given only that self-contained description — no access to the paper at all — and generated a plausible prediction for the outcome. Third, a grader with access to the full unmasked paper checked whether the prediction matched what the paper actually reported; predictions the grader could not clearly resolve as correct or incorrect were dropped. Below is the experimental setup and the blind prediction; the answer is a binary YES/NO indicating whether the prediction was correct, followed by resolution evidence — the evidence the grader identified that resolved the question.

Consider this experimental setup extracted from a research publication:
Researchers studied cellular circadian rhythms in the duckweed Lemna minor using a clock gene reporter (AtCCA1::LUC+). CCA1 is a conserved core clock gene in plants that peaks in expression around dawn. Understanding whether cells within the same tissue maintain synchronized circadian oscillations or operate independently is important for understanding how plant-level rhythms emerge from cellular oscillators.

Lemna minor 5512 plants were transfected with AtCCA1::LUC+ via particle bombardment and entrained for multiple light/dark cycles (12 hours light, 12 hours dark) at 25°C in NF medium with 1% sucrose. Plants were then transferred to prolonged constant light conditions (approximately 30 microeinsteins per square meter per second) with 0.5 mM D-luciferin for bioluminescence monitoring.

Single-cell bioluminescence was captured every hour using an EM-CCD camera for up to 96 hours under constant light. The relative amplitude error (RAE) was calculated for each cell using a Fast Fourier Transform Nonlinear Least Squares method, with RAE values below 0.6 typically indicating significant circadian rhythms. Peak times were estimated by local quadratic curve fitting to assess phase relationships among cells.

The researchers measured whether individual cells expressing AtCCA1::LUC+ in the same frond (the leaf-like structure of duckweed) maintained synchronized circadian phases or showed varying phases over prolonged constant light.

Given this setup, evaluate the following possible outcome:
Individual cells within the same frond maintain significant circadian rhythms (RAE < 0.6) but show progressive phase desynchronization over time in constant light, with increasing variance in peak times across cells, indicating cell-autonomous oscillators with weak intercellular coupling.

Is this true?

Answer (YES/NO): NO